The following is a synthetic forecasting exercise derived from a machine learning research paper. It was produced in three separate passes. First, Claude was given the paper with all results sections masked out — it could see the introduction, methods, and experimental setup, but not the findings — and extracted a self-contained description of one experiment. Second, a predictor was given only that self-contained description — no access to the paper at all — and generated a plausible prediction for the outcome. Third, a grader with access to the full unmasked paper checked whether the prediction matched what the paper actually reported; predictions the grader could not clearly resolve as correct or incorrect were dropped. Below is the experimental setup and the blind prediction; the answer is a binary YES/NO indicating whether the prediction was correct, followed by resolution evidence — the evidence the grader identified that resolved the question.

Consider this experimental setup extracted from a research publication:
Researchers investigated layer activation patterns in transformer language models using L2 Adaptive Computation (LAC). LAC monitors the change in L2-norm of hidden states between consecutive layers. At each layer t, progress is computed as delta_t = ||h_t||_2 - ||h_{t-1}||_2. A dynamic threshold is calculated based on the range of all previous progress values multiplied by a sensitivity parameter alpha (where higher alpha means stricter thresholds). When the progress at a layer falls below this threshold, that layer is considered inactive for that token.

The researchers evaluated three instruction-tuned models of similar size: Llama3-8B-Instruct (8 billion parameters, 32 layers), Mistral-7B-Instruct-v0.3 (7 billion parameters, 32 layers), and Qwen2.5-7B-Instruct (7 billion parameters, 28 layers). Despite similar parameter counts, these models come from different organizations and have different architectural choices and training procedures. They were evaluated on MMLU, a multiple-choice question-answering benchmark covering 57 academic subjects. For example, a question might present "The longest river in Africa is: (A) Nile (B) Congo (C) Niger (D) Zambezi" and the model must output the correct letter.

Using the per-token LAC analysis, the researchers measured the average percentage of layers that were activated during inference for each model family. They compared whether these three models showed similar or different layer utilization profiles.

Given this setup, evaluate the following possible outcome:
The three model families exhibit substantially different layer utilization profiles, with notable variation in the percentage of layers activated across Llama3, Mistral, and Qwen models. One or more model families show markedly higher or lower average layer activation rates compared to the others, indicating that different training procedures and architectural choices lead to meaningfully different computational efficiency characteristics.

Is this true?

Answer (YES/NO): YES